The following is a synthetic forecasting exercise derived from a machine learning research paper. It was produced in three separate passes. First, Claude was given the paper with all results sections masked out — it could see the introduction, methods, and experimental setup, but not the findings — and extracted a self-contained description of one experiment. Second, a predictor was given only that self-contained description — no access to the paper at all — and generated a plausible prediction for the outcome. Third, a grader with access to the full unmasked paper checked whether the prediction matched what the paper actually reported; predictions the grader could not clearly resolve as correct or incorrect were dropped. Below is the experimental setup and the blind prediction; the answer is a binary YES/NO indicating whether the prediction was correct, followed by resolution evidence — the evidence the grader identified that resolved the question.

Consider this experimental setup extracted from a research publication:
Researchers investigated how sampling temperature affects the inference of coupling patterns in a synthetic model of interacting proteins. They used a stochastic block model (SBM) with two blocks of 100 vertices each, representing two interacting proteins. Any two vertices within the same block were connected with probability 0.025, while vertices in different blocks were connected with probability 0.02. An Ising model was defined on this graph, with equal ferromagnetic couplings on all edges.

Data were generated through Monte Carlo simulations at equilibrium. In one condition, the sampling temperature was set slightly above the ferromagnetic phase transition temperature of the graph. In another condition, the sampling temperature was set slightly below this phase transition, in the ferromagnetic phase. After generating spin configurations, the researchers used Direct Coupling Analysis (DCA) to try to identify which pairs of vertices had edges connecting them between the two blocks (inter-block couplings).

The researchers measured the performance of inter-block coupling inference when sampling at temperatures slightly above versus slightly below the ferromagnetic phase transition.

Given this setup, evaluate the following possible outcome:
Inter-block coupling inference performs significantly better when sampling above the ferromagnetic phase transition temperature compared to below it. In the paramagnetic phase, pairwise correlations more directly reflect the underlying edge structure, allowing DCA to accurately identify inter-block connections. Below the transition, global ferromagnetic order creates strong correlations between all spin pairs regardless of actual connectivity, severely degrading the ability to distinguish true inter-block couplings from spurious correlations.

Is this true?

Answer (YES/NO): NO